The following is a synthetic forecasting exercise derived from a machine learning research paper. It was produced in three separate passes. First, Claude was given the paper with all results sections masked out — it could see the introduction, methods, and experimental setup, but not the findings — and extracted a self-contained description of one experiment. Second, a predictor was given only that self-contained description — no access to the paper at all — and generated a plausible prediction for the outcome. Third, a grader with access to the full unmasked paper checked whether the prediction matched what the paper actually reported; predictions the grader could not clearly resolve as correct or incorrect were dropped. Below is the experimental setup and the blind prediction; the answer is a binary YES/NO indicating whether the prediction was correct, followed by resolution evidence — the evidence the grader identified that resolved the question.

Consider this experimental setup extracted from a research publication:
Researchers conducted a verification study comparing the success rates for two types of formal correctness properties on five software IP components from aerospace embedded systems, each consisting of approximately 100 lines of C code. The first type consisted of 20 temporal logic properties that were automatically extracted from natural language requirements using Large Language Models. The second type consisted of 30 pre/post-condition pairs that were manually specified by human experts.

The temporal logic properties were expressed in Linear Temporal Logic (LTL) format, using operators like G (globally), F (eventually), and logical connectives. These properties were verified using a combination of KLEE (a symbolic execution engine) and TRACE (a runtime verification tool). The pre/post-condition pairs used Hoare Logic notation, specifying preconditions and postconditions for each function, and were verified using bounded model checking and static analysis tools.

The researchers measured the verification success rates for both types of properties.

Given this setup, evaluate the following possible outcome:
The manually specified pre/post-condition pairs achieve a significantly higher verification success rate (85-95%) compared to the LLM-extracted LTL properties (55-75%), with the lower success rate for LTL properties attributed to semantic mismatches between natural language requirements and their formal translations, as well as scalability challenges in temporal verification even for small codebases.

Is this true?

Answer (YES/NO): NO